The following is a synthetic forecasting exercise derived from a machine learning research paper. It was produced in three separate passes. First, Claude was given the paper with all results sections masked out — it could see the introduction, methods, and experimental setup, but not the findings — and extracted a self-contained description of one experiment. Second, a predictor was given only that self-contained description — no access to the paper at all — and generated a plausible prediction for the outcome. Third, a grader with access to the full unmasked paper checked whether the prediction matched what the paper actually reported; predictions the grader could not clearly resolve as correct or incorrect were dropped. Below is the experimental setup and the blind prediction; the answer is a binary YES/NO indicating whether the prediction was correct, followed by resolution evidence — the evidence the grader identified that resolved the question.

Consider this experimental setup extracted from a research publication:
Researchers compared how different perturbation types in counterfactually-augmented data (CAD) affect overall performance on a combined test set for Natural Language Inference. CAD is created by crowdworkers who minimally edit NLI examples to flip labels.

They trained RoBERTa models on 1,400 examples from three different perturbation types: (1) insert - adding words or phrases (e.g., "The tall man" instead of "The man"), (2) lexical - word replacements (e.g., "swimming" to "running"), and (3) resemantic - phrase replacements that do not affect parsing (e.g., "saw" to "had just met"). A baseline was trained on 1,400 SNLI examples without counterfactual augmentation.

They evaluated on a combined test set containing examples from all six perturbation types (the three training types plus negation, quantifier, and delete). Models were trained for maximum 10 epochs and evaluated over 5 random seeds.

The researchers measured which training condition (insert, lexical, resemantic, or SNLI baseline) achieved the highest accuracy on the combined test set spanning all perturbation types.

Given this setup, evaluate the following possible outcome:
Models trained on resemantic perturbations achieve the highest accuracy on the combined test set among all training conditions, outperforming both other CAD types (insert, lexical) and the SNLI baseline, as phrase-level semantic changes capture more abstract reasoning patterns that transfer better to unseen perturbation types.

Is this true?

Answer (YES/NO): YES